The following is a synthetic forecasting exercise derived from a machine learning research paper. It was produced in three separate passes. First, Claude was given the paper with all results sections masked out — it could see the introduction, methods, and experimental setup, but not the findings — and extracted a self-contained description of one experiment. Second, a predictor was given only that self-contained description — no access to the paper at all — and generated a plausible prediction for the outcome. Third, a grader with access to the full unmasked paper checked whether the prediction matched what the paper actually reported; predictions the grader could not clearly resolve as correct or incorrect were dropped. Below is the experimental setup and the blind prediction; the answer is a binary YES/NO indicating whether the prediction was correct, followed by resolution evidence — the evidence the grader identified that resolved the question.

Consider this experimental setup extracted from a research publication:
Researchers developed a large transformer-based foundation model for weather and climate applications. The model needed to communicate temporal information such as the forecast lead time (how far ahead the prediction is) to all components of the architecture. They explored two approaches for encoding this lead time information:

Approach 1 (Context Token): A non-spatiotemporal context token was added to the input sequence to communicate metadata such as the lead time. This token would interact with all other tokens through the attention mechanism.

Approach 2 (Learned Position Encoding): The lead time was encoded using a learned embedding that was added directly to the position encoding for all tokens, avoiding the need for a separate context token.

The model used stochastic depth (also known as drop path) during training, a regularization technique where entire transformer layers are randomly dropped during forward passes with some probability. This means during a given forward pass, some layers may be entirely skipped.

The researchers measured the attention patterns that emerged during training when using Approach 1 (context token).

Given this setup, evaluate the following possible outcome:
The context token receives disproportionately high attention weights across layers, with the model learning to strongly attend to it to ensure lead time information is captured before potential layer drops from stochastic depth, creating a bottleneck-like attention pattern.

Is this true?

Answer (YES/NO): YES